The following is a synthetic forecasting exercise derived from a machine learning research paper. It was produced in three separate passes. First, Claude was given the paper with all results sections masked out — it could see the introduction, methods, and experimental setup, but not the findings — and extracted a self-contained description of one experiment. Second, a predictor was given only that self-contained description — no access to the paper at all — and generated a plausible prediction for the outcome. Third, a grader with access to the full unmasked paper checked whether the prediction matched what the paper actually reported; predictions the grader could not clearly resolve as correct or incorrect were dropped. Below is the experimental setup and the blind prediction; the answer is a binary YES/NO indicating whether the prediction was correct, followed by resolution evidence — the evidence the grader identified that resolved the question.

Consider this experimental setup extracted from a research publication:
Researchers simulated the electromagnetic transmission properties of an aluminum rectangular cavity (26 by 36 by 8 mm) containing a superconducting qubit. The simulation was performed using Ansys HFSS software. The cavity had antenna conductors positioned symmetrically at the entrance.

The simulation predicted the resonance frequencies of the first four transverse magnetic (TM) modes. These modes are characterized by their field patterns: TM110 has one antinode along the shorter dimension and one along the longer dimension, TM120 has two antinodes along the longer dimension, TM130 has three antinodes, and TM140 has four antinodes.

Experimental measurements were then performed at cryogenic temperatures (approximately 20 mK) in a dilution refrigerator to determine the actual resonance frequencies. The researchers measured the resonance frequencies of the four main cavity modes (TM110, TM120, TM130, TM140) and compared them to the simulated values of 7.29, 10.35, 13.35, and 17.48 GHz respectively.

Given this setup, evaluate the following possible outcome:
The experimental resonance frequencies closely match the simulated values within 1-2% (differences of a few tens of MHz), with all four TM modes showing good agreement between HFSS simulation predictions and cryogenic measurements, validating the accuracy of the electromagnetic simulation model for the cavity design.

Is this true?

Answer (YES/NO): NO